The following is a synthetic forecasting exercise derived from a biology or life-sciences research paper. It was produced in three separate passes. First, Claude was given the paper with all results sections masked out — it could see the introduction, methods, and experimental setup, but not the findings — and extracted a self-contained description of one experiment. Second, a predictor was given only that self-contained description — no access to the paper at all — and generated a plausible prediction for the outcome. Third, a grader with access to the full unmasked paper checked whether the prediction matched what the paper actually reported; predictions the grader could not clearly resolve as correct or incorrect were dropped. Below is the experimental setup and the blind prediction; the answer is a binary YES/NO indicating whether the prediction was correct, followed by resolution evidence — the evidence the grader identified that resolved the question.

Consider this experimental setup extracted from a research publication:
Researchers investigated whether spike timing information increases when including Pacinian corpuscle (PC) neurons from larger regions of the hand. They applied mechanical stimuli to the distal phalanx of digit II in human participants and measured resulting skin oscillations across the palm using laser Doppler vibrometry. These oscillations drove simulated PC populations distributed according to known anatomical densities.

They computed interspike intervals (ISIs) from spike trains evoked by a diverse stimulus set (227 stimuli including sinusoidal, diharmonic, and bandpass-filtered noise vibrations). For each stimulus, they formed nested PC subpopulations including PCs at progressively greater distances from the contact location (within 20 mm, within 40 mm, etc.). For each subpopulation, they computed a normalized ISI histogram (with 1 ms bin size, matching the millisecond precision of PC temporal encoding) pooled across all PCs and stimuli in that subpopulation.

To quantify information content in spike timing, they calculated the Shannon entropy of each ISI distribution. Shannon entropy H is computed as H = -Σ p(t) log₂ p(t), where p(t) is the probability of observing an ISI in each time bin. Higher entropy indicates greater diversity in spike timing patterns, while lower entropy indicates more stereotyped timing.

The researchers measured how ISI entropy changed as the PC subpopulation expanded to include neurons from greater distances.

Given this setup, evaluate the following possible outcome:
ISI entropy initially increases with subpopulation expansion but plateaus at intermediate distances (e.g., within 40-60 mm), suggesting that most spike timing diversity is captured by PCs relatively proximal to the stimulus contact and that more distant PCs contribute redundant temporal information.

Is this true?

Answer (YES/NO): NO